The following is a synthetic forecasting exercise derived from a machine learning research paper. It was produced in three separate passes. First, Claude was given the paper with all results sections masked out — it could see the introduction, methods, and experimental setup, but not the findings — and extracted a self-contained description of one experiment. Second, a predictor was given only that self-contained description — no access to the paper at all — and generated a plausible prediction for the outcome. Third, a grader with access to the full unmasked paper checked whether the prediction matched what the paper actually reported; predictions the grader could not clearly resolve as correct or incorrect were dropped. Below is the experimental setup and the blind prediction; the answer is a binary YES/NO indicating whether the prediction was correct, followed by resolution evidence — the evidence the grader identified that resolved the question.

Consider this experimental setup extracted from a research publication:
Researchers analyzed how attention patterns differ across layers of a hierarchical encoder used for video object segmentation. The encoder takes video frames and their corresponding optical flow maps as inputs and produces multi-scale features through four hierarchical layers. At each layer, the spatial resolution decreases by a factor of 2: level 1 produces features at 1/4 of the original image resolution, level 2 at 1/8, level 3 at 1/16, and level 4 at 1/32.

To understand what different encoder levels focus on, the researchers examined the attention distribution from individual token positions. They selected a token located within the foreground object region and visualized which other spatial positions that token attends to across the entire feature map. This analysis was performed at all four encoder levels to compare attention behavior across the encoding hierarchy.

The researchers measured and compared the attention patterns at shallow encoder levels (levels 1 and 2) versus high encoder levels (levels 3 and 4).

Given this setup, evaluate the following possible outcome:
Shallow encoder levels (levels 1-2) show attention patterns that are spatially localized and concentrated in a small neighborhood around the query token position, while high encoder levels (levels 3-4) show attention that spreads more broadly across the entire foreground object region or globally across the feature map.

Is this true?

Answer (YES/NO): NO